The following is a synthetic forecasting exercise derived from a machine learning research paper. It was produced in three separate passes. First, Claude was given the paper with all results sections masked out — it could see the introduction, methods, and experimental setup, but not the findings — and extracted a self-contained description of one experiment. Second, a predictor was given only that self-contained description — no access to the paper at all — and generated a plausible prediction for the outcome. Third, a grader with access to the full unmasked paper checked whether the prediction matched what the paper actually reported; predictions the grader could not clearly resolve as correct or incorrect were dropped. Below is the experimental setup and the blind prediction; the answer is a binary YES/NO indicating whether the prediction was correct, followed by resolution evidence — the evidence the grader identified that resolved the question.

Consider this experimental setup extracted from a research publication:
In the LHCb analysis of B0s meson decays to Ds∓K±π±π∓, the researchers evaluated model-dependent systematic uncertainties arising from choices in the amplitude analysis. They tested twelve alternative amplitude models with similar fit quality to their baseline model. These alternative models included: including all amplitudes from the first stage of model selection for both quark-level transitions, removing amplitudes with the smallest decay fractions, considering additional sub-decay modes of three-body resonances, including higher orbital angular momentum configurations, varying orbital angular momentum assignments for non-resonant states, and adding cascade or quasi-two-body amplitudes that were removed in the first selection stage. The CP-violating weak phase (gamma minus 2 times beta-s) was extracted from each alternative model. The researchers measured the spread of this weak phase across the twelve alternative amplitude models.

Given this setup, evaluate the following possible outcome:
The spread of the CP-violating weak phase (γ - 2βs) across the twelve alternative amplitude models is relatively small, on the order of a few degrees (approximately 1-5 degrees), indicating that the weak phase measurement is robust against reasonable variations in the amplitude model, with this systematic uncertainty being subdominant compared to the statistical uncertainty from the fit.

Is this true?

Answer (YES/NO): NO